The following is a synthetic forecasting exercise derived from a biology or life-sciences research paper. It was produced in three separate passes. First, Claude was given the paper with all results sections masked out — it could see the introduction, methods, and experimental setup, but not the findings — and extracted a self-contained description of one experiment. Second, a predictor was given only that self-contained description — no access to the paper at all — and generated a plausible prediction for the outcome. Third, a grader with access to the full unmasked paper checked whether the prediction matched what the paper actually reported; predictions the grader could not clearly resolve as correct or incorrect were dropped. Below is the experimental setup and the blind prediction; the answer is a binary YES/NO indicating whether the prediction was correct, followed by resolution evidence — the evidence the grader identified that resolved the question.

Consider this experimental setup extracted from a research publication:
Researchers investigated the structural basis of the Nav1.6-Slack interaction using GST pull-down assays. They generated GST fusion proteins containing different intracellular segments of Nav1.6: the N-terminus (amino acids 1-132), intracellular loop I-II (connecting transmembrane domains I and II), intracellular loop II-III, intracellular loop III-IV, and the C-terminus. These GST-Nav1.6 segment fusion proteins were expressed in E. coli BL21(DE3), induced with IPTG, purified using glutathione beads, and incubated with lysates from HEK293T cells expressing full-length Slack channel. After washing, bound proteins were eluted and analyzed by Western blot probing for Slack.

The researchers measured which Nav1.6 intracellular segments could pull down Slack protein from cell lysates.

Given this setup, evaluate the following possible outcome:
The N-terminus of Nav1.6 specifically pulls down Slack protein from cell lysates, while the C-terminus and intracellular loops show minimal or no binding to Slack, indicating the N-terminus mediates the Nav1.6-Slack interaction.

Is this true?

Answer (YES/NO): NO